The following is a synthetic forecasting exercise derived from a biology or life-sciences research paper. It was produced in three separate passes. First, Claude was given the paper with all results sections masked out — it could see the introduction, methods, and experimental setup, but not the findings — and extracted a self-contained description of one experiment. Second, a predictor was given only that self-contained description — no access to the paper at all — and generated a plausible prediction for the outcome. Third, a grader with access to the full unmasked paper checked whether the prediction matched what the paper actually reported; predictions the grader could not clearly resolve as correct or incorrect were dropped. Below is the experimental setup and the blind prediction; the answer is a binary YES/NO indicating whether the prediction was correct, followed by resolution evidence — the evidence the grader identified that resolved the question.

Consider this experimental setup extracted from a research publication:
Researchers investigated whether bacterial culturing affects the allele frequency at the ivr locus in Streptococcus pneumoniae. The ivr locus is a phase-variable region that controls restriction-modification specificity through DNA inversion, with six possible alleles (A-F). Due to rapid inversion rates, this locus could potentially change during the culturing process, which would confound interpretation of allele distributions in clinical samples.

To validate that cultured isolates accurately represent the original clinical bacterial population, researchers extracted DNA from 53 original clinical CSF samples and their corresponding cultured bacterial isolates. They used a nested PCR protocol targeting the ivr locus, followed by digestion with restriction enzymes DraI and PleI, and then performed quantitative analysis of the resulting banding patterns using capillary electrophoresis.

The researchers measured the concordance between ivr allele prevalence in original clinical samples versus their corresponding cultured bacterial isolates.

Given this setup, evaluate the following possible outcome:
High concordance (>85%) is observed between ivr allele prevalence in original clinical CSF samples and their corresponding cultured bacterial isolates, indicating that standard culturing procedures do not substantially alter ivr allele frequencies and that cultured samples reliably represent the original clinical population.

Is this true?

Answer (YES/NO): YES